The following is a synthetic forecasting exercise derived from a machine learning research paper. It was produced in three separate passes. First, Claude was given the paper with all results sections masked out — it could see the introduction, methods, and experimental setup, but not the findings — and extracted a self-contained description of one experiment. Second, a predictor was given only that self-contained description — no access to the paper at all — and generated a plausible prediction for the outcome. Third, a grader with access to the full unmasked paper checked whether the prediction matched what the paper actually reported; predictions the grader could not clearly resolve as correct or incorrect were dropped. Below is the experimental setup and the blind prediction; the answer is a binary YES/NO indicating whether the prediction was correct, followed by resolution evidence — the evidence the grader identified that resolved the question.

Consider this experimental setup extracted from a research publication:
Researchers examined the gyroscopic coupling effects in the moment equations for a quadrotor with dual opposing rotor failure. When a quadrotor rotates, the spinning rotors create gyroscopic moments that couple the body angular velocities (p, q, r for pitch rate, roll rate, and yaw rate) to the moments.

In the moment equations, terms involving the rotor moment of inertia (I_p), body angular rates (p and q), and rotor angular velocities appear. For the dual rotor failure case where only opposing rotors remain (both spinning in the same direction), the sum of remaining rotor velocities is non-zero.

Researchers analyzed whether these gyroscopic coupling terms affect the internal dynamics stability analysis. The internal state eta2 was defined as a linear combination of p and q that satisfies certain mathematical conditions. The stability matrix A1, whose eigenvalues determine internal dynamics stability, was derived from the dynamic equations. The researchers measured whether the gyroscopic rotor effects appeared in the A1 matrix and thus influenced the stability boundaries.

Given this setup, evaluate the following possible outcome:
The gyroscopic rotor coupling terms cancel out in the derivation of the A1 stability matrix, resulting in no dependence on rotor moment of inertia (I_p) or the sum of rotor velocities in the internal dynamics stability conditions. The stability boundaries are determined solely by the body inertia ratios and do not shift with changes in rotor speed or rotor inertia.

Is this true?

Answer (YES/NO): NO